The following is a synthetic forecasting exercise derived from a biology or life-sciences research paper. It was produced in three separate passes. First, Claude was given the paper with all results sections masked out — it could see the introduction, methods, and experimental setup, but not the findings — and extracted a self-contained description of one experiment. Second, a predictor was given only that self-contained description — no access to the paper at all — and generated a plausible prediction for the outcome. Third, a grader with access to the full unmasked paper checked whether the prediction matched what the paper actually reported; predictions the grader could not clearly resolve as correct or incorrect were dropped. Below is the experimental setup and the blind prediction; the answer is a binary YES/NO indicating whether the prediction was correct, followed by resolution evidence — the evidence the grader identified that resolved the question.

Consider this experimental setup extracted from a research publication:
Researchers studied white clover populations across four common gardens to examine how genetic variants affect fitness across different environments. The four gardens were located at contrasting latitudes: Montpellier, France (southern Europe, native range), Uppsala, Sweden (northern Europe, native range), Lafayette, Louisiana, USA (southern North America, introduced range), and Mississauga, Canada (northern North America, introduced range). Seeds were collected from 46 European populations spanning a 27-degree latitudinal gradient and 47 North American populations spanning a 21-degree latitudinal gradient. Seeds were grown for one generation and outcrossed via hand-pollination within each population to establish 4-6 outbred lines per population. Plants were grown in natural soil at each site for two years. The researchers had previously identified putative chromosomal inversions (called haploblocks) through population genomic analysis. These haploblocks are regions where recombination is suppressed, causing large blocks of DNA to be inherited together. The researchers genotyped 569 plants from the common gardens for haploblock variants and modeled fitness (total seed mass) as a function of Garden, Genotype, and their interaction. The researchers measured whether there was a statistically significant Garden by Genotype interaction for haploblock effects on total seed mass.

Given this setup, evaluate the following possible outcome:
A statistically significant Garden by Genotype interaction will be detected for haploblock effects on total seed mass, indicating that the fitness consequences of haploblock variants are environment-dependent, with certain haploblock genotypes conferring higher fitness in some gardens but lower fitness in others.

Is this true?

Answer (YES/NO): YES